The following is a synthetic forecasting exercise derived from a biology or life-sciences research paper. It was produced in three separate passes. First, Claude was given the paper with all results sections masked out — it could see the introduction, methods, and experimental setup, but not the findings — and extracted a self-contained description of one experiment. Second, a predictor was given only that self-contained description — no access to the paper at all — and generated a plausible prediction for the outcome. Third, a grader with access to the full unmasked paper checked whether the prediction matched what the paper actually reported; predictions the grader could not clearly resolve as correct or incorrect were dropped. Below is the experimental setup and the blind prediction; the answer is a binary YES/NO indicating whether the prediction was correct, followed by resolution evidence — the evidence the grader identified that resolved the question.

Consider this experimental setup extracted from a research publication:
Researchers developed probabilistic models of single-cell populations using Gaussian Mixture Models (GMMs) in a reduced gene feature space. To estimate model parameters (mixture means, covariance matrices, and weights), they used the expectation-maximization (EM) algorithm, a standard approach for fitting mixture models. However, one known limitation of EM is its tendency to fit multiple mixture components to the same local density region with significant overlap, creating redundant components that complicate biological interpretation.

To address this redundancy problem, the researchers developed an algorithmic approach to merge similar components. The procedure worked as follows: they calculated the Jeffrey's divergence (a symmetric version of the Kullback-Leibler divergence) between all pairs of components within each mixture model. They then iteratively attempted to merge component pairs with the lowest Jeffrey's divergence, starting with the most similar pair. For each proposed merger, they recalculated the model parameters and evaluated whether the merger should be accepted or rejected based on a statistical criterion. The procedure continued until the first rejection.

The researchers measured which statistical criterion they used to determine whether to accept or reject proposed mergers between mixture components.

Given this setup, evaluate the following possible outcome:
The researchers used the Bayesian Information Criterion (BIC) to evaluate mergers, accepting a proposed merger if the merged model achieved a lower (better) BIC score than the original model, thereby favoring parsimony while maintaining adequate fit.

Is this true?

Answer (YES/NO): NO